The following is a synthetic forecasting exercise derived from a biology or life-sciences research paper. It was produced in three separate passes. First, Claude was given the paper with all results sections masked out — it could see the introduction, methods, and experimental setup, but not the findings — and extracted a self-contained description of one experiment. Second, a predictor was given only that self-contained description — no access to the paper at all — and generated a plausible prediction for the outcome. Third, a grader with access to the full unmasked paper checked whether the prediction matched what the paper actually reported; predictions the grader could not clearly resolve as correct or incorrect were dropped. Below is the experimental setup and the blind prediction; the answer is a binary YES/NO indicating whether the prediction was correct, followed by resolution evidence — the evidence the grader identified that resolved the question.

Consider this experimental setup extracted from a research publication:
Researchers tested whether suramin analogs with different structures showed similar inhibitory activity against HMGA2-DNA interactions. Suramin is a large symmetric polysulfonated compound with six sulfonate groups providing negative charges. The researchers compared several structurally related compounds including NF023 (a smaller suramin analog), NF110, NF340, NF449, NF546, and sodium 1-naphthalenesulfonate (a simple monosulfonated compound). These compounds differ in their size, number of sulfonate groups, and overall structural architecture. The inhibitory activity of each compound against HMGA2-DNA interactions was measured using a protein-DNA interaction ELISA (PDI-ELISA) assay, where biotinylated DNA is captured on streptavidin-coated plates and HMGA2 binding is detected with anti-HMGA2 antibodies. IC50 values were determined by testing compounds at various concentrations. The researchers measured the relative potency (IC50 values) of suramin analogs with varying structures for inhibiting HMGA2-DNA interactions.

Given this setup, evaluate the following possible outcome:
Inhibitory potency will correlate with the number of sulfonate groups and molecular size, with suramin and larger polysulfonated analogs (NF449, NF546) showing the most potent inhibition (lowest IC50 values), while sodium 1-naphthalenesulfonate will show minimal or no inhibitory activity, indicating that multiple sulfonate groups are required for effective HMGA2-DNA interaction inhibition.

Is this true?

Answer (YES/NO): NO